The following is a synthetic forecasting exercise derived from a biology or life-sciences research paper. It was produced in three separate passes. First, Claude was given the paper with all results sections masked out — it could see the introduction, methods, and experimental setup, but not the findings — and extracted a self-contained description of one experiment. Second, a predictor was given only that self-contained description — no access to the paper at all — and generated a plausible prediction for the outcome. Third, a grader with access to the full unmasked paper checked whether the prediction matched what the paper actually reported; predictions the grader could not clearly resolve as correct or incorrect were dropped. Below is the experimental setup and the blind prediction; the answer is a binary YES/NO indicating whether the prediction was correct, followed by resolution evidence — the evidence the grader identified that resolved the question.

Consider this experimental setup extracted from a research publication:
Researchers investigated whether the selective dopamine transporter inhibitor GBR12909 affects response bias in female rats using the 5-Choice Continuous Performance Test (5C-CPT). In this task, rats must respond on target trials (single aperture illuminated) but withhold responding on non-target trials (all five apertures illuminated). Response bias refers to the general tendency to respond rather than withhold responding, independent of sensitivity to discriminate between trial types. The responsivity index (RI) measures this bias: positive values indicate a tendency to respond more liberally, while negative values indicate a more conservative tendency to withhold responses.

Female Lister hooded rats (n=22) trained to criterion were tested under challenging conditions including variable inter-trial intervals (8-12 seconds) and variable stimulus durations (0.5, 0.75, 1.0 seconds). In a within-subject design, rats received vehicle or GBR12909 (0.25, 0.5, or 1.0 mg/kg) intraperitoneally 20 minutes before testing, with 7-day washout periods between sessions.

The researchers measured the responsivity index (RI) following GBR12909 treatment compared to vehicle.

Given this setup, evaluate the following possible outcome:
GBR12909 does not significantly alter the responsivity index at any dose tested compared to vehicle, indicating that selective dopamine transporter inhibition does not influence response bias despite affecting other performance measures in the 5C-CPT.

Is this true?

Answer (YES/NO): YES